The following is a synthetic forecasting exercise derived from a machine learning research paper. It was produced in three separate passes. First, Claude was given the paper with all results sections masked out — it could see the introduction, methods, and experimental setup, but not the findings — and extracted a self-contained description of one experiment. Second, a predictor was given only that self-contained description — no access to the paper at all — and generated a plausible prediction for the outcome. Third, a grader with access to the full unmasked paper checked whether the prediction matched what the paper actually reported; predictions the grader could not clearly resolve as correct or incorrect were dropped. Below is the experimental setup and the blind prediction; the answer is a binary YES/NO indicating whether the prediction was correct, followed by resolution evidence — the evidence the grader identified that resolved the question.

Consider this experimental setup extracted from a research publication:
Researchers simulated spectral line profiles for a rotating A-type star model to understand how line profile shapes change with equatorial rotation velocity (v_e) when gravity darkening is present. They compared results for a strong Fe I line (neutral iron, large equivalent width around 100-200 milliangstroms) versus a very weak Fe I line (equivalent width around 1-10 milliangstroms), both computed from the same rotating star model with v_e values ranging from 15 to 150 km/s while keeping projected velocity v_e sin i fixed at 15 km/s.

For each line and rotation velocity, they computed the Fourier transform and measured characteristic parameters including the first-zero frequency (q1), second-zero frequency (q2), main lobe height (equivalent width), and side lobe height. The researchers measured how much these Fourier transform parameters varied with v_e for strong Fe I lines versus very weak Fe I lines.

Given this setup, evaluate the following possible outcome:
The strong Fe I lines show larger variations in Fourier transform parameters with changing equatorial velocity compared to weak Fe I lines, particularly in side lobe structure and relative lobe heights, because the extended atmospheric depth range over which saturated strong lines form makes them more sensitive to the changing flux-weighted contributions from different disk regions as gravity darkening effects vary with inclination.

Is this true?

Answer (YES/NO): NO